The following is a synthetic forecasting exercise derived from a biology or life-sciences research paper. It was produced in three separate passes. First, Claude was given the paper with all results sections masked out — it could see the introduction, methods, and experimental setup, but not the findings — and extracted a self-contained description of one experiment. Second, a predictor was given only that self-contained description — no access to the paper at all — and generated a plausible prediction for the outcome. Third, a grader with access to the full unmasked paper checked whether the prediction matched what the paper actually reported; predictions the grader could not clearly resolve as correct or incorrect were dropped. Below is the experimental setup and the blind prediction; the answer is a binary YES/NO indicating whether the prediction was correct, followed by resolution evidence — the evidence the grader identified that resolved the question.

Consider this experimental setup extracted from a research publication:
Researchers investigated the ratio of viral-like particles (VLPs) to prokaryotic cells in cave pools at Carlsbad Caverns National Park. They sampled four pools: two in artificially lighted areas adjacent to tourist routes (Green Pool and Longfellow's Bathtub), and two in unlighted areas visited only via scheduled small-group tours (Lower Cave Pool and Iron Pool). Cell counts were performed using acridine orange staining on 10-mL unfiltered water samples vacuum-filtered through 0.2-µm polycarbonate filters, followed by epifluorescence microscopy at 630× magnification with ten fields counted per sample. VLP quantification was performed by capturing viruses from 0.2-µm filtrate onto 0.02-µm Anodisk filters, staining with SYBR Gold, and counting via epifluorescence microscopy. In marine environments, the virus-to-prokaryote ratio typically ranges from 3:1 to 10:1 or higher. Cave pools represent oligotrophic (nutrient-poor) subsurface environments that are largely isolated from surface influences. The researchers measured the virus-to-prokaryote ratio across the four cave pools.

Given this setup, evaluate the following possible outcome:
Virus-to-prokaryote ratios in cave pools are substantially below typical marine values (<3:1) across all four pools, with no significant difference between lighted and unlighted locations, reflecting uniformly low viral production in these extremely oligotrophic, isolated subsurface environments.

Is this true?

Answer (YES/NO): NO